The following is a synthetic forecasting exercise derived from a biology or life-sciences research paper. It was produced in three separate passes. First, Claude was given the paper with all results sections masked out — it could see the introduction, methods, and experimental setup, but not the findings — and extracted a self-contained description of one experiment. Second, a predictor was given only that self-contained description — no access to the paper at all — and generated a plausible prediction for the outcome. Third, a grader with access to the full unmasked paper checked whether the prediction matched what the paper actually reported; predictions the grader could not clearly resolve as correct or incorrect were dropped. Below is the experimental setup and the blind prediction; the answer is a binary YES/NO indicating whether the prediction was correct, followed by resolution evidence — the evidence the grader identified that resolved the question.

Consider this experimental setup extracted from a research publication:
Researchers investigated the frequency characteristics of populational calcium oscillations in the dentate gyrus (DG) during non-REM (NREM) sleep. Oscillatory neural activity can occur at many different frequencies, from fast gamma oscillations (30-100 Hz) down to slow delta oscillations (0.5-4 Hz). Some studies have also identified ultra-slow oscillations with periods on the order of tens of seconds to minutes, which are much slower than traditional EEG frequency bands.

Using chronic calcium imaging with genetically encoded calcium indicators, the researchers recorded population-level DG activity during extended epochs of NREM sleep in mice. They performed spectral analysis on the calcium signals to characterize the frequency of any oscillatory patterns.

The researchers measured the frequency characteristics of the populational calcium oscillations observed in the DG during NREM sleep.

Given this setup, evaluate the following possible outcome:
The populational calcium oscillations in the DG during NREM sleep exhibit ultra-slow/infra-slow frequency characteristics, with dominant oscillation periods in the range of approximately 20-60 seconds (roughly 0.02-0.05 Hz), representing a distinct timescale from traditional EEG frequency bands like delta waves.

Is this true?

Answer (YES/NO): YES